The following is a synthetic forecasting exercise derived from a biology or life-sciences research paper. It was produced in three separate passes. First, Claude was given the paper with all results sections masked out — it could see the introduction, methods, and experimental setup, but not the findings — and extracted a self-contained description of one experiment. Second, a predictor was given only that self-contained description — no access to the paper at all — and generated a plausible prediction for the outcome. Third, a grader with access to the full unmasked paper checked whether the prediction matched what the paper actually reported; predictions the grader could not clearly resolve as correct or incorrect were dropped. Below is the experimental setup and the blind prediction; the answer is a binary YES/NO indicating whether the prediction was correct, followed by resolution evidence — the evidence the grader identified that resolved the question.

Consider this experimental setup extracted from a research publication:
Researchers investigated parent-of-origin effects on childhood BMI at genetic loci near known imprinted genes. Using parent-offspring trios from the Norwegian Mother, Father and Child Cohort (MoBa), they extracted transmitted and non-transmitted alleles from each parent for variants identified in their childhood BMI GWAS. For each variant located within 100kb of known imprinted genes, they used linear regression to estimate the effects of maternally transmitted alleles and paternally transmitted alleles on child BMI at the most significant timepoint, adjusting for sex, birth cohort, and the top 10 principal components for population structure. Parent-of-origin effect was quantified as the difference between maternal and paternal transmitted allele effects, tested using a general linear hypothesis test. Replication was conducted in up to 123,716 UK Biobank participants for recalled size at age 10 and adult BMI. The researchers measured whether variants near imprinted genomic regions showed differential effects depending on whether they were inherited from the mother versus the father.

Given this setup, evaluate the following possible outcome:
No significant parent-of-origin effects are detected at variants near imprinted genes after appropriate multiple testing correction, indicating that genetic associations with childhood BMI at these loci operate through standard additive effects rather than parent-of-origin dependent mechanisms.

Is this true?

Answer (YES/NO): NO